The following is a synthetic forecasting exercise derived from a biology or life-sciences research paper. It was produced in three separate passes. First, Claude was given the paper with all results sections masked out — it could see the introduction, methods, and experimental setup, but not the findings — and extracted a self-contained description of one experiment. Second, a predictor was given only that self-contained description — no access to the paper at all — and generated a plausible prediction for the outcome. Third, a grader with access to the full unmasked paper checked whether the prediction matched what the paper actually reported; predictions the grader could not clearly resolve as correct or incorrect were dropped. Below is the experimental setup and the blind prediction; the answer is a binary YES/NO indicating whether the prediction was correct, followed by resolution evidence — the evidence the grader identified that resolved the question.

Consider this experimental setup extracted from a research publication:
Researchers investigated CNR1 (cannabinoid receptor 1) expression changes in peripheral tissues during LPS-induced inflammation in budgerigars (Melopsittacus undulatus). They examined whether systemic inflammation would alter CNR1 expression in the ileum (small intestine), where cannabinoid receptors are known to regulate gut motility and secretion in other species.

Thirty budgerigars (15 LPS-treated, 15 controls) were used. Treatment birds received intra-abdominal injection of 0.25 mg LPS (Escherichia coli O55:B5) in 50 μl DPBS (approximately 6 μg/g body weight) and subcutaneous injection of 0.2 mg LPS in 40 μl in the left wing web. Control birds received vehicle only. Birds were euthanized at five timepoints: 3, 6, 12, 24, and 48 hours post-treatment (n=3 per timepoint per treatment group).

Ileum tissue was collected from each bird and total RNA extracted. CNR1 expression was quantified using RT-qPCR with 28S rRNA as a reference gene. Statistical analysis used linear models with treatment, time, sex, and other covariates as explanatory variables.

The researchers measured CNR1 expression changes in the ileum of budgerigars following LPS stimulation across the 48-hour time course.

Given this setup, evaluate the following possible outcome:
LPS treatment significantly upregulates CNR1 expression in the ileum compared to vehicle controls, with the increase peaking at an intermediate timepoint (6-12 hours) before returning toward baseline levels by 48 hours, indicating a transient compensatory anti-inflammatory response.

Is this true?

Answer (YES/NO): NO